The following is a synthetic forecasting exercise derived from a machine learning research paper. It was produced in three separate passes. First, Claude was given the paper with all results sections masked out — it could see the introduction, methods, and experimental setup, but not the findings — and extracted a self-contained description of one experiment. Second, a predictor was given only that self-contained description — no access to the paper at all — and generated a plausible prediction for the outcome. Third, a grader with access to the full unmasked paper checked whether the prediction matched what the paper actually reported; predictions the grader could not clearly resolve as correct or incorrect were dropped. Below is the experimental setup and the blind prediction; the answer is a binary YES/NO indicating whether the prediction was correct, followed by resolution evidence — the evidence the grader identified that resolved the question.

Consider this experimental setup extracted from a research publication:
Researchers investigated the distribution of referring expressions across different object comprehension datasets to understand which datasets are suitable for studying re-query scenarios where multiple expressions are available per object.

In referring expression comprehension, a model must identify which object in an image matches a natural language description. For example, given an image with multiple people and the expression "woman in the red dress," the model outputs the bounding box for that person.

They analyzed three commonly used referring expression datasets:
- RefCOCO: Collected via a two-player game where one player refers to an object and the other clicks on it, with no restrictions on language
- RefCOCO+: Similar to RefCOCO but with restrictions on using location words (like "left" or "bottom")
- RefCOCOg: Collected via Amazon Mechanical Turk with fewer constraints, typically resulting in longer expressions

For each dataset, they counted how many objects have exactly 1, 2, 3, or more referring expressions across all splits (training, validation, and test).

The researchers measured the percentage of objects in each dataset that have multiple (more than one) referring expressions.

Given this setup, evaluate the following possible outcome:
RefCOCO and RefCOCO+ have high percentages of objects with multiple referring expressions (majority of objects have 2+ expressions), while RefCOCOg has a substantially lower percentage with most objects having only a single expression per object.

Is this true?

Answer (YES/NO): NO